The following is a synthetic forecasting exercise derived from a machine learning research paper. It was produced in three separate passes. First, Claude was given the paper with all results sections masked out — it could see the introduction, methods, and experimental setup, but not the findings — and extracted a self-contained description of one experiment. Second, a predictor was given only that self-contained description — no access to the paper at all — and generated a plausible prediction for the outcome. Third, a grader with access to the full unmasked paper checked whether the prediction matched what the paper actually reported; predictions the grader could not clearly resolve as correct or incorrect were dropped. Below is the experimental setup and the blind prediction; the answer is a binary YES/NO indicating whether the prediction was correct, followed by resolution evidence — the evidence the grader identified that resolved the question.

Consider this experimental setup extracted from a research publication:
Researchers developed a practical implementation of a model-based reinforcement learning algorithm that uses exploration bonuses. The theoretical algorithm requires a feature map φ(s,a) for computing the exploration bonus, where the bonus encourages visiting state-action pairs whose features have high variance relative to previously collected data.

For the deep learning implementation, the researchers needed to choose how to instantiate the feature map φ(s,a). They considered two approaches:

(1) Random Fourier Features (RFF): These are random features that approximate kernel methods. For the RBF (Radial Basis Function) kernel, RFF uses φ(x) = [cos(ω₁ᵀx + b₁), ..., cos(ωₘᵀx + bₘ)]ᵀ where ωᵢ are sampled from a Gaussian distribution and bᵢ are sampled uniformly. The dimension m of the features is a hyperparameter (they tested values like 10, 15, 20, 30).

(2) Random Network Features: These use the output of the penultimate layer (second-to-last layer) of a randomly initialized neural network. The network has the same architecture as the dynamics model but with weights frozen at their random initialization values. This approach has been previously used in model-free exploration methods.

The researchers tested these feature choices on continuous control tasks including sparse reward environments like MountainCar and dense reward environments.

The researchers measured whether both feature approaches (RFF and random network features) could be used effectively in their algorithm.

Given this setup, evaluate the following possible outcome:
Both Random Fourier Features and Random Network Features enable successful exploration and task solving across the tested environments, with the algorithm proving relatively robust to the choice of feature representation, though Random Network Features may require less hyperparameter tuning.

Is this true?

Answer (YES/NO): YES